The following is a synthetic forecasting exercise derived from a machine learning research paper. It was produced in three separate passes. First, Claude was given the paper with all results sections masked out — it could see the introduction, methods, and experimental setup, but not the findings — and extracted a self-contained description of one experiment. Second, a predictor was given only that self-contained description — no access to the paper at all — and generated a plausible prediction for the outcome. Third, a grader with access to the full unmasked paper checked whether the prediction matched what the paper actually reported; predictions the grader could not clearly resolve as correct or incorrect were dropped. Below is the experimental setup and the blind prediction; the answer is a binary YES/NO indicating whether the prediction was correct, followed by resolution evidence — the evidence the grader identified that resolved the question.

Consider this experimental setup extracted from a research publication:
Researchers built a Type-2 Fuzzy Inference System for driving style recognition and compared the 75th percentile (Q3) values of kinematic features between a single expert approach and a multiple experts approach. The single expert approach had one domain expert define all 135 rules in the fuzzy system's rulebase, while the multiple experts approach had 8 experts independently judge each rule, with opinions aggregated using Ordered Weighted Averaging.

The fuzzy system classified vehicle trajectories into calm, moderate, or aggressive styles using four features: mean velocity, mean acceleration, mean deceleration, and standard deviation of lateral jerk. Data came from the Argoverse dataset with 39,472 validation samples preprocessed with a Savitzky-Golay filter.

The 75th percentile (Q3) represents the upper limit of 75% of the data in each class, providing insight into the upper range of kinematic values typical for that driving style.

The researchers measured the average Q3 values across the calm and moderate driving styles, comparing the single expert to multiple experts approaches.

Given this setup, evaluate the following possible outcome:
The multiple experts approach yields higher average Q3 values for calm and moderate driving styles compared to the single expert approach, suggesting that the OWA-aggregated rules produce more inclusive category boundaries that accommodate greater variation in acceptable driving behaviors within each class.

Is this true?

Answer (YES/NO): NO